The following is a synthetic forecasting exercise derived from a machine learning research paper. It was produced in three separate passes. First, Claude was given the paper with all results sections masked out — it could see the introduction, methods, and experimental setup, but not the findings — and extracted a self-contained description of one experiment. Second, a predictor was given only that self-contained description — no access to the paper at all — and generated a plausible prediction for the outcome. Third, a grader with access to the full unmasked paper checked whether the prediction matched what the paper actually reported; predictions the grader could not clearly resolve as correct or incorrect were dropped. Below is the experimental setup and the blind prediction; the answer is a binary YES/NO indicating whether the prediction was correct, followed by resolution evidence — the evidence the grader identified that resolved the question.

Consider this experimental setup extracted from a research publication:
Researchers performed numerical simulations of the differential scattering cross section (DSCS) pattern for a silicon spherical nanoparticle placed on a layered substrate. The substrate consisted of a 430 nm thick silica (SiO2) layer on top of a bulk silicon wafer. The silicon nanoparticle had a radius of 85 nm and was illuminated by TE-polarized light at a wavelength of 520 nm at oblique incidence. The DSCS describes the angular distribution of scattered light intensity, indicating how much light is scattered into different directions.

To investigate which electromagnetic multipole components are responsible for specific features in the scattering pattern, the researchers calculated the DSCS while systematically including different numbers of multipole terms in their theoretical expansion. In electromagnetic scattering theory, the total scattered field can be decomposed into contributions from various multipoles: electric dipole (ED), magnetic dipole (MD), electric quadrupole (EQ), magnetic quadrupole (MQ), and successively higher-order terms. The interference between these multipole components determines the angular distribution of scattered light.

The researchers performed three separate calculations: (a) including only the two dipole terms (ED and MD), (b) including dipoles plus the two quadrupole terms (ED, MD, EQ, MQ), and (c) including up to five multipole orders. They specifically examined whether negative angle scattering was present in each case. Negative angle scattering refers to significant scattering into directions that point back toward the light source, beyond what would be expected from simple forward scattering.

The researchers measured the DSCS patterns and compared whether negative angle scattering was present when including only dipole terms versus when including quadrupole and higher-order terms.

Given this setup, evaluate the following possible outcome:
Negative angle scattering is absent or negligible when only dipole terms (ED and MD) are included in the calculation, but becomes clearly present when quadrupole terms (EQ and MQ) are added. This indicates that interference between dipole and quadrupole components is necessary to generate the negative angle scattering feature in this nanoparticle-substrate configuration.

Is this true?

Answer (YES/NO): YES